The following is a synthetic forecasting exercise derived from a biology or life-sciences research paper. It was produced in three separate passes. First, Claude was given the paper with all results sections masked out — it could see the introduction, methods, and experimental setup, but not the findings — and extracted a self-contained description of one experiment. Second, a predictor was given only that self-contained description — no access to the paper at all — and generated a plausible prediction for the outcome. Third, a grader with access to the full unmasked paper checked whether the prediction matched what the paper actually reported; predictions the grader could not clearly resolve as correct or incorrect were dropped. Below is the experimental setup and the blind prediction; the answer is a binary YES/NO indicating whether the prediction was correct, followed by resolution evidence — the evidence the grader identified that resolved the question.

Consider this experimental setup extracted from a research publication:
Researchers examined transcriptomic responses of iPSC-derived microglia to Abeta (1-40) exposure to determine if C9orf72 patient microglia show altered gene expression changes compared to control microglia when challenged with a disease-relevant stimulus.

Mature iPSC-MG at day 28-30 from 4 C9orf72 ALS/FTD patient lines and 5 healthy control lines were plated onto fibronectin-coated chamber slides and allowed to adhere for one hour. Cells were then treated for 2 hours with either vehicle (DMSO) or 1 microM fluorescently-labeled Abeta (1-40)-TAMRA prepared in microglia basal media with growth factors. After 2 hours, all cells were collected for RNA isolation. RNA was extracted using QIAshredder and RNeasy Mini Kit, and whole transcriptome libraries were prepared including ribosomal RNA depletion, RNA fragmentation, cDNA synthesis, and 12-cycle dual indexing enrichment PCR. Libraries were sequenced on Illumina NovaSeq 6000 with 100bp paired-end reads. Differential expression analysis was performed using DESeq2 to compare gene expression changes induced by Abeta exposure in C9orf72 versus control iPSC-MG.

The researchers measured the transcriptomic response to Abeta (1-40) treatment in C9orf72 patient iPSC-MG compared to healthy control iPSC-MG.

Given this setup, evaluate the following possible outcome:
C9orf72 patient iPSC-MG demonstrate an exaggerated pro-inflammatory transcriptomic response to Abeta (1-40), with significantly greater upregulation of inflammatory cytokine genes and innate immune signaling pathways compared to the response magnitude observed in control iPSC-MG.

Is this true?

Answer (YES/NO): NO